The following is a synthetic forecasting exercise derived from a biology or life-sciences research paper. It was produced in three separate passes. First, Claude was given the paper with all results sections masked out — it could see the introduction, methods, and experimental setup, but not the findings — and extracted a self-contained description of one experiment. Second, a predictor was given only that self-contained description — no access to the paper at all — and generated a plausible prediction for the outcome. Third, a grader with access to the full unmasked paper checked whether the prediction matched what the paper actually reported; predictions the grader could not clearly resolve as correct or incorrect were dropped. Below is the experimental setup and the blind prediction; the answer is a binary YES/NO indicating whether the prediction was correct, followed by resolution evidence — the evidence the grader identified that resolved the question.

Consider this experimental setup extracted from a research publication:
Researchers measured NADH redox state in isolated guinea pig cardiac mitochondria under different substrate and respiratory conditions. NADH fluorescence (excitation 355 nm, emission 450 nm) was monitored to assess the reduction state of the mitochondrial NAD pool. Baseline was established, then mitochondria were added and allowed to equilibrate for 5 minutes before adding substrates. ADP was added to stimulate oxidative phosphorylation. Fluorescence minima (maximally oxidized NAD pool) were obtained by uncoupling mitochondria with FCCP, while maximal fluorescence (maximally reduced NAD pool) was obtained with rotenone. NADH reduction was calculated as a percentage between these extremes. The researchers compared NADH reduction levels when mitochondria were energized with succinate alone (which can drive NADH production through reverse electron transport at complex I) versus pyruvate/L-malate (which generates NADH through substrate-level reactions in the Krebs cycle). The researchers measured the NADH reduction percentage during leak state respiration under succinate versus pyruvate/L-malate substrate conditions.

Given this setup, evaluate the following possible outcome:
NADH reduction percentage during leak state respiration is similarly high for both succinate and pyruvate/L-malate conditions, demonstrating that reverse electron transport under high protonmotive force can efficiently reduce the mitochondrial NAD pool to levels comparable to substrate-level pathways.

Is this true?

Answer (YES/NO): NO